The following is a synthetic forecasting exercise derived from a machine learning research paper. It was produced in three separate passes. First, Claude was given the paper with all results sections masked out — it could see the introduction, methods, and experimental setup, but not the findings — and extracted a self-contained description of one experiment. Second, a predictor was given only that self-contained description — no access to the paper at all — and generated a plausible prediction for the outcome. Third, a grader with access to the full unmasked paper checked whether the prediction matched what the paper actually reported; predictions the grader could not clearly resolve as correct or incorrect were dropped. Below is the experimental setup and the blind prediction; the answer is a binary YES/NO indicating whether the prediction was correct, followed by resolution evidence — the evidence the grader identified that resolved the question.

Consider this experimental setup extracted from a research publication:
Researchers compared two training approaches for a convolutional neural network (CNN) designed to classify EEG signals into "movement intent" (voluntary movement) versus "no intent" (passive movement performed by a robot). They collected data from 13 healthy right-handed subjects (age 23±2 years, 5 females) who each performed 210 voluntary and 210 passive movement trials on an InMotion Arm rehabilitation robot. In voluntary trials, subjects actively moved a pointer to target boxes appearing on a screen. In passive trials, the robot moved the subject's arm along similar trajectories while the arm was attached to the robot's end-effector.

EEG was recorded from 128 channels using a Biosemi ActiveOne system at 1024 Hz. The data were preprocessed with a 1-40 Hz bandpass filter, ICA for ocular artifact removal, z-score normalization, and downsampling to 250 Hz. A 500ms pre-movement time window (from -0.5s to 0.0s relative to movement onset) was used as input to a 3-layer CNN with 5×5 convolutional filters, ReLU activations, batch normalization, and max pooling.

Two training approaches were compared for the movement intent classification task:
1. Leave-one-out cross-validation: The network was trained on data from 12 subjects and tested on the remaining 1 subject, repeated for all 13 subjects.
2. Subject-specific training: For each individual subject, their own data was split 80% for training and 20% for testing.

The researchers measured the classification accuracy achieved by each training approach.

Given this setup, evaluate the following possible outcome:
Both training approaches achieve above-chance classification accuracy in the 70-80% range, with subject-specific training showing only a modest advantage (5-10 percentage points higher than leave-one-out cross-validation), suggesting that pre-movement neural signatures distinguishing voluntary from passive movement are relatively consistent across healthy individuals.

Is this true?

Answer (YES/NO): NO